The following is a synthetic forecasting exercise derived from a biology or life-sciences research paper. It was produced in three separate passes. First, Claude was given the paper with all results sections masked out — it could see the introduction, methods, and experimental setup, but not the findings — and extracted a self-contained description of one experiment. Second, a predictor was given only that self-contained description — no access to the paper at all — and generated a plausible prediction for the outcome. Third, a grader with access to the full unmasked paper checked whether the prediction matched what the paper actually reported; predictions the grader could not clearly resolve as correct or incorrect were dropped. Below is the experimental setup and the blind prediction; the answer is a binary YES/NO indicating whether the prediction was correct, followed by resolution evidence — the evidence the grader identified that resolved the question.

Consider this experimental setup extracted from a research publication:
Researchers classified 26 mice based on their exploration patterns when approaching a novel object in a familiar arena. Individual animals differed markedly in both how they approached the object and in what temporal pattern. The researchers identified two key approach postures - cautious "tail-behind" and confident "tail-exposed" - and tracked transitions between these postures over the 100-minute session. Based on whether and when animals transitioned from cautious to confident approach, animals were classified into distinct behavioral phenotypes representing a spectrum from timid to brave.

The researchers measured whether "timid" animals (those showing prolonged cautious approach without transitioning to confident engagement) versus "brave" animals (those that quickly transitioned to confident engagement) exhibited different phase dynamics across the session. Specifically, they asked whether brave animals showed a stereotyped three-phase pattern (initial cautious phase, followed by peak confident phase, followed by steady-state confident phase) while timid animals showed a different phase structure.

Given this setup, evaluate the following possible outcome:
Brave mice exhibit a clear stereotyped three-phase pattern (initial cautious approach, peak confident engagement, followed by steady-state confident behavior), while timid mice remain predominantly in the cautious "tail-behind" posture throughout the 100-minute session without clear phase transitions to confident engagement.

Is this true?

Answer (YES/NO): YES